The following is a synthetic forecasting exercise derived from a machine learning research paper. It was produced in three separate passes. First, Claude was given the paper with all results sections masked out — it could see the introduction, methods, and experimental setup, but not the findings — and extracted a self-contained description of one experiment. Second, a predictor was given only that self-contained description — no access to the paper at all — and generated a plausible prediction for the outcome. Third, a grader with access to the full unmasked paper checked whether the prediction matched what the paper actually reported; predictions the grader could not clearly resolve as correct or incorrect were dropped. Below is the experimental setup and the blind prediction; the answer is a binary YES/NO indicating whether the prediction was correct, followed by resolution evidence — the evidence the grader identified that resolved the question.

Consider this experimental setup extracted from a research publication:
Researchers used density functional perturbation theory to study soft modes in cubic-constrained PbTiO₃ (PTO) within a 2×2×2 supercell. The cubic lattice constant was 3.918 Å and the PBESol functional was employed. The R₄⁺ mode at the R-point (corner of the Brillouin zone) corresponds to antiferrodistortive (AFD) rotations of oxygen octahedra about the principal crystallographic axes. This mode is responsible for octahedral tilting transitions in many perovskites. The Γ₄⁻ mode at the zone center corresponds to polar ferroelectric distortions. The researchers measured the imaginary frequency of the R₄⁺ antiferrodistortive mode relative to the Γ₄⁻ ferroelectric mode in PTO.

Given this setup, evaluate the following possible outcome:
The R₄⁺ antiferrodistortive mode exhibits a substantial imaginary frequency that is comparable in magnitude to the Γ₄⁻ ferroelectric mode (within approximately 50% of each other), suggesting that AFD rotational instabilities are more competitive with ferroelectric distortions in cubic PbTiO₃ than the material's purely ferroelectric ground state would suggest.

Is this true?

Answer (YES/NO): NO